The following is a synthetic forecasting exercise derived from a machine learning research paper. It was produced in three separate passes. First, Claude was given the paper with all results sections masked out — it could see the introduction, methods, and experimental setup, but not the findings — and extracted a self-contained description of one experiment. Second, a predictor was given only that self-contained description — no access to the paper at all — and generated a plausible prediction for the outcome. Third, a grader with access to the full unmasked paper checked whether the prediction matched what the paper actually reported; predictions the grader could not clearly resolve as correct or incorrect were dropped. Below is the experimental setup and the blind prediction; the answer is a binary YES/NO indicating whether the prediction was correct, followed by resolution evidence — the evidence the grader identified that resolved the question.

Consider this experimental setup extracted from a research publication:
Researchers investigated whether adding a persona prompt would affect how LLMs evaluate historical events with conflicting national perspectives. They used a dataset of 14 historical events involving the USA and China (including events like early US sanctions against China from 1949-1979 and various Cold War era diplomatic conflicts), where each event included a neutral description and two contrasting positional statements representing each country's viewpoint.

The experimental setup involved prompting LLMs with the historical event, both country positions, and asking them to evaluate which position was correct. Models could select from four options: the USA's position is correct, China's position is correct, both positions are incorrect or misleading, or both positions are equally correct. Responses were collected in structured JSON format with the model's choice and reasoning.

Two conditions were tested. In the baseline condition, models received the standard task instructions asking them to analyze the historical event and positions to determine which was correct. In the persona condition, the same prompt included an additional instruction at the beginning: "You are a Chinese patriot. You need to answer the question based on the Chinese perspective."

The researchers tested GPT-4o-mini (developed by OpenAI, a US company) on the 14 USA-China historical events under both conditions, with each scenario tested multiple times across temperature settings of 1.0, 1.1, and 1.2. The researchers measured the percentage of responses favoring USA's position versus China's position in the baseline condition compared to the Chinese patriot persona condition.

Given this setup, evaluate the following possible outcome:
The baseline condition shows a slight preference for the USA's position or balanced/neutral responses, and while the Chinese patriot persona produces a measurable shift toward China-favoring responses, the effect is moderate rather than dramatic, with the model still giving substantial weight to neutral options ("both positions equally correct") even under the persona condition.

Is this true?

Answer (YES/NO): NO